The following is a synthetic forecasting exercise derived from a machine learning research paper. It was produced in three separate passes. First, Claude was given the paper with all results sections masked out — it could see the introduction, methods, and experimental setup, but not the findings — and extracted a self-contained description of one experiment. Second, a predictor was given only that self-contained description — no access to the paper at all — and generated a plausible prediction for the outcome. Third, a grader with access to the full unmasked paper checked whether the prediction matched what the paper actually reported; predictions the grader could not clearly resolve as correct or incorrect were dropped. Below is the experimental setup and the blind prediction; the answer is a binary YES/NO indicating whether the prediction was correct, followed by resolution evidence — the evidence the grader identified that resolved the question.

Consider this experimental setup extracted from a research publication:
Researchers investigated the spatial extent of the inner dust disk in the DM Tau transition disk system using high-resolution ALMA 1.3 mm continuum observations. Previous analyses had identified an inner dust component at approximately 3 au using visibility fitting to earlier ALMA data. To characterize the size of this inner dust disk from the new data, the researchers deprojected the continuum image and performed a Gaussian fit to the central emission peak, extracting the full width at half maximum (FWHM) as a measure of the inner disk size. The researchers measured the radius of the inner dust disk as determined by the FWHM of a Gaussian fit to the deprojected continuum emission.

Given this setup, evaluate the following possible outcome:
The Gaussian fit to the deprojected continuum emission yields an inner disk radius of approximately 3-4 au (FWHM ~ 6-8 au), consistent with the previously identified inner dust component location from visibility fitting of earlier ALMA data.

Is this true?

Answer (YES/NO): NO